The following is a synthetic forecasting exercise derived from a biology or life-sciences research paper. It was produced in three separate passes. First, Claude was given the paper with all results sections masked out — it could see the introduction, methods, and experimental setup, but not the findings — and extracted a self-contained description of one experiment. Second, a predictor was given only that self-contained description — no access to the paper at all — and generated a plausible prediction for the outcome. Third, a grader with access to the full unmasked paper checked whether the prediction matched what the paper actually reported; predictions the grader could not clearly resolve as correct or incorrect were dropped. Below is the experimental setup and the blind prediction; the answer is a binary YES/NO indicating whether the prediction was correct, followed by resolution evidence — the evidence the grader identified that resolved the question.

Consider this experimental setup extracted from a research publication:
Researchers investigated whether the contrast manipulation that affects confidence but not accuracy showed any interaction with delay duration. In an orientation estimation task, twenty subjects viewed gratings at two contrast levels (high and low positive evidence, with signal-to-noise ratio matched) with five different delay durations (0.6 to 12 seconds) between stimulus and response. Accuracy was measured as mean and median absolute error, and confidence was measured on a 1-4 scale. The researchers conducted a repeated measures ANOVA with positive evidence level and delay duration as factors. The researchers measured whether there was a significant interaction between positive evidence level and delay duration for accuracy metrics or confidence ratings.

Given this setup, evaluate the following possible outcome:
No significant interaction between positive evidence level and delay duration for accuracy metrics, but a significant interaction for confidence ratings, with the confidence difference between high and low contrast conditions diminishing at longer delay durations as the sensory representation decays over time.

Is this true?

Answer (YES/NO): NO